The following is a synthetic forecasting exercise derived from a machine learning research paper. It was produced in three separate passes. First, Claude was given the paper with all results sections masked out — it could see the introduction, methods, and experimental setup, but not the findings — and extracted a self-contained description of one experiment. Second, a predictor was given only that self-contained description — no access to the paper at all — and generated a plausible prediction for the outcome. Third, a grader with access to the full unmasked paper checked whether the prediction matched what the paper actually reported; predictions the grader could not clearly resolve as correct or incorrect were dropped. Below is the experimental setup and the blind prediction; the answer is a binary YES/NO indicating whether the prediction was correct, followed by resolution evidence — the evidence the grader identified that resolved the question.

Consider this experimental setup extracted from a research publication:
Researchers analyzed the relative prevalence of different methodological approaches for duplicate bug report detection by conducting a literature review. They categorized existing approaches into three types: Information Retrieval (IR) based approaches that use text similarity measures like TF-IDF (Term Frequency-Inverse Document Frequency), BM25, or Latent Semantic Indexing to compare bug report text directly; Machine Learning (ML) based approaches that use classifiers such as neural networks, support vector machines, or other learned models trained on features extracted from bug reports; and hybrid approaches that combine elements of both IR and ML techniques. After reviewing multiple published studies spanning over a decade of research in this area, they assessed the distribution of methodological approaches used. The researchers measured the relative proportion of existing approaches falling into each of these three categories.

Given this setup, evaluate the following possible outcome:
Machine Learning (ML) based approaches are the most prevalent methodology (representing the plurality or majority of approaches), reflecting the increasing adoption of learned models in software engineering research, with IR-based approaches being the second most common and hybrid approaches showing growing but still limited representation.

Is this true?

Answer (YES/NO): NO